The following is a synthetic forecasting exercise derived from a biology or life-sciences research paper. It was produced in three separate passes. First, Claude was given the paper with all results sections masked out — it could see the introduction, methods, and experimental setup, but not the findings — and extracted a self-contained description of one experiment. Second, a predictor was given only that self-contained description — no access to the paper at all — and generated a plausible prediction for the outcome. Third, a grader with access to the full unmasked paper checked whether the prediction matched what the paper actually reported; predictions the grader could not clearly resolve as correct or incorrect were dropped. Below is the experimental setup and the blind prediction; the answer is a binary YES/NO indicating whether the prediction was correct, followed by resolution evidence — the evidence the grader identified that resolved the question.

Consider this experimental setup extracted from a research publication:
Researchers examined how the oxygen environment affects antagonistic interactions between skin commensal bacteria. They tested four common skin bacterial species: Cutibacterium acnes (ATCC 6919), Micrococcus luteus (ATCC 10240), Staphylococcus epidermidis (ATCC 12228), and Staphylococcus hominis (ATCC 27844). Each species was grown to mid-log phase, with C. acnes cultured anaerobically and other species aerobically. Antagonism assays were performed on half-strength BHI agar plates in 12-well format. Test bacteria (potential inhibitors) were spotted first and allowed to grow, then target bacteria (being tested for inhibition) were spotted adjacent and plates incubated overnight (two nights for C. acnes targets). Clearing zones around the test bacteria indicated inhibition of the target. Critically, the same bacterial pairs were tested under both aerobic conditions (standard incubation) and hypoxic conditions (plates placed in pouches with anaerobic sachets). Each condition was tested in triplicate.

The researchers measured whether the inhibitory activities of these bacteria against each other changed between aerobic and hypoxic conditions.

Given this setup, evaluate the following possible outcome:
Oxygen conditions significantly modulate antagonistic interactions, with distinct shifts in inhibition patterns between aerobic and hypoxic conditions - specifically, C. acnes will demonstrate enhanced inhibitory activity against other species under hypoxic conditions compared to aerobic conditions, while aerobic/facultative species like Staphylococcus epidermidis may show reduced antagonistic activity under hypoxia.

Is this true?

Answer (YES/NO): NO